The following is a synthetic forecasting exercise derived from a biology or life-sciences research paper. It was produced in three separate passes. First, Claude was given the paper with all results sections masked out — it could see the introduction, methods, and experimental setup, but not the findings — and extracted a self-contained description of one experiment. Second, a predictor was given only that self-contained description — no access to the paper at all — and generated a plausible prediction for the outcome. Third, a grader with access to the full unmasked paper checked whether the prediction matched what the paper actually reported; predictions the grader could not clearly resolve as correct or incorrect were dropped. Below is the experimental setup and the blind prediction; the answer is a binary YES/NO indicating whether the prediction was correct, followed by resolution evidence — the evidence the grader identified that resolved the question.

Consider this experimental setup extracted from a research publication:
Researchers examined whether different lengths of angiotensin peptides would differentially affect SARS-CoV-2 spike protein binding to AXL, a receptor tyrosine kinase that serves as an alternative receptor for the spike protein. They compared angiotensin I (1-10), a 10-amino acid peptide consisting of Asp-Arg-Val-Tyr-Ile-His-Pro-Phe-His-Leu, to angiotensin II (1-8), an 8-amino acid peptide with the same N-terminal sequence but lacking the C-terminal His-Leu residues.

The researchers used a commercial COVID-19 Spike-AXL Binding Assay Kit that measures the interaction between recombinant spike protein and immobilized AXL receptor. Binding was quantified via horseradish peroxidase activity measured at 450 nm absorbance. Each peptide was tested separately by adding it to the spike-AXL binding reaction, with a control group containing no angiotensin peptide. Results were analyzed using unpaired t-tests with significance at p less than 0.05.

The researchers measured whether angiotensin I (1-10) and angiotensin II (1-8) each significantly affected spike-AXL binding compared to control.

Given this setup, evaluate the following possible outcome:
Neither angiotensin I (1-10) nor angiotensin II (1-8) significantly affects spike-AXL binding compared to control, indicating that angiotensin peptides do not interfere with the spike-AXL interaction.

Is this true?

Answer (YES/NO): NO